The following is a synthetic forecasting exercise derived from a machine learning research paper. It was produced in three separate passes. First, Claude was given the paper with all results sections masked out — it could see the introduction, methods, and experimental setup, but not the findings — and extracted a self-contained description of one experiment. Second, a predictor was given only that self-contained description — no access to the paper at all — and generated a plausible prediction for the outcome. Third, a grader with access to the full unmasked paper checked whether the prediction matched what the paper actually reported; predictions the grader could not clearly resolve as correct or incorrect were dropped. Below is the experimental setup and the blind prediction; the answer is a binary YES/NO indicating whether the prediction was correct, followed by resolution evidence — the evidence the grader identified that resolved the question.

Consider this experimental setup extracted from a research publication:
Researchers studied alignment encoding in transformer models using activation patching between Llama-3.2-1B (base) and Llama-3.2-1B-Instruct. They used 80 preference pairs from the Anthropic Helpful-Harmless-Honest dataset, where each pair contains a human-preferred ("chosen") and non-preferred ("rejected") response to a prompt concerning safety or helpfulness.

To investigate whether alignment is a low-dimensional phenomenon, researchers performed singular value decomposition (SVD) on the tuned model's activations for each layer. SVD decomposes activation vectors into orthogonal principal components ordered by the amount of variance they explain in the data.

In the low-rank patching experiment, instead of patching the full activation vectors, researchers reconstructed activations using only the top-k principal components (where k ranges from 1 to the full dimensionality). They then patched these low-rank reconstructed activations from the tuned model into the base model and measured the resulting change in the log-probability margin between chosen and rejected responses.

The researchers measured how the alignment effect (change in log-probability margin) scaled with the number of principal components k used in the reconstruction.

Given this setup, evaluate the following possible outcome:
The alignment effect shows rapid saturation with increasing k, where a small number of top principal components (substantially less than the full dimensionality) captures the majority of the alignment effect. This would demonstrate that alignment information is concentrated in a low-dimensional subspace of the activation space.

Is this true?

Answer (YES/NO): YES